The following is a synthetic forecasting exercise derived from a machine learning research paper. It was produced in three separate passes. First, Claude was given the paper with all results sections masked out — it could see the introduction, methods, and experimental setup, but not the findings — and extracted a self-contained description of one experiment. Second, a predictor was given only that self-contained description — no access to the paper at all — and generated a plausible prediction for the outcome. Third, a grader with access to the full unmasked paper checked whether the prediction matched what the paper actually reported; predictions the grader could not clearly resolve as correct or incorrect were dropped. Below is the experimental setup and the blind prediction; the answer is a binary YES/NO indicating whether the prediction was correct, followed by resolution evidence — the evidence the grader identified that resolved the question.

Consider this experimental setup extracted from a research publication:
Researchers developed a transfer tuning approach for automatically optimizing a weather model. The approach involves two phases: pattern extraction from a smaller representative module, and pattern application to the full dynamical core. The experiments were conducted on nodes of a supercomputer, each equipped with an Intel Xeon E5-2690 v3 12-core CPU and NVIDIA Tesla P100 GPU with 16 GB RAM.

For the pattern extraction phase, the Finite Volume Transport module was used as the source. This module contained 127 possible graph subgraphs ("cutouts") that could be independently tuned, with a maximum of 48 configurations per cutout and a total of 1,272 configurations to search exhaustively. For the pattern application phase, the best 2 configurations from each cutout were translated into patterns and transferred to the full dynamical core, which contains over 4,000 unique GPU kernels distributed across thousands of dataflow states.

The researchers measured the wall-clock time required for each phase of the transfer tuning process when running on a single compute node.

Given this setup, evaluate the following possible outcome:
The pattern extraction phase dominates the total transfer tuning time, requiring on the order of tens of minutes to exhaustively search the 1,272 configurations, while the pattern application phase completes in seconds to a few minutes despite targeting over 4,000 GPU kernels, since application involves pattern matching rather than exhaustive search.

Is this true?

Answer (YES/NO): NO